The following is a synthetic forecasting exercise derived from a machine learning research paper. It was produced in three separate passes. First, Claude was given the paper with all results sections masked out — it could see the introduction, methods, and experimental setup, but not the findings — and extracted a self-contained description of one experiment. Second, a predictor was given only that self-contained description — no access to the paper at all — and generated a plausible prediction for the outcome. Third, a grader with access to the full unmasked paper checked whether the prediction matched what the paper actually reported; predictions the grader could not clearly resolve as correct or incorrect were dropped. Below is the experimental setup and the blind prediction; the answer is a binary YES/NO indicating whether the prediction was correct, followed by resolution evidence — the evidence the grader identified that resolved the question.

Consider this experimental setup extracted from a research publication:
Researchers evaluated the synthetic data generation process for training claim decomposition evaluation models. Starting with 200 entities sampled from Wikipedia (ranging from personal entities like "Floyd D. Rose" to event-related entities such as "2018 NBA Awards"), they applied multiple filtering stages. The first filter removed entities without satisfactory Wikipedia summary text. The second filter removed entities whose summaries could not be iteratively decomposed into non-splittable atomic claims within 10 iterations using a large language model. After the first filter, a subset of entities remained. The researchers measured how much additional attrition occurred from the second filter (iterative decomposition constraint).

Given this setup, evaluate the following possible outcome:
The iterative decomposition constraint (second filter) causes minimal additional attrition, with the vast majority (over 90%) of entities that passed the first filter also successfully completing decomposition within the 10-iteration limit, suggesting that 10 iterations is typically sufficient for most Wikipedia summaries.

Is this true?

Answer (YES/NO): YES